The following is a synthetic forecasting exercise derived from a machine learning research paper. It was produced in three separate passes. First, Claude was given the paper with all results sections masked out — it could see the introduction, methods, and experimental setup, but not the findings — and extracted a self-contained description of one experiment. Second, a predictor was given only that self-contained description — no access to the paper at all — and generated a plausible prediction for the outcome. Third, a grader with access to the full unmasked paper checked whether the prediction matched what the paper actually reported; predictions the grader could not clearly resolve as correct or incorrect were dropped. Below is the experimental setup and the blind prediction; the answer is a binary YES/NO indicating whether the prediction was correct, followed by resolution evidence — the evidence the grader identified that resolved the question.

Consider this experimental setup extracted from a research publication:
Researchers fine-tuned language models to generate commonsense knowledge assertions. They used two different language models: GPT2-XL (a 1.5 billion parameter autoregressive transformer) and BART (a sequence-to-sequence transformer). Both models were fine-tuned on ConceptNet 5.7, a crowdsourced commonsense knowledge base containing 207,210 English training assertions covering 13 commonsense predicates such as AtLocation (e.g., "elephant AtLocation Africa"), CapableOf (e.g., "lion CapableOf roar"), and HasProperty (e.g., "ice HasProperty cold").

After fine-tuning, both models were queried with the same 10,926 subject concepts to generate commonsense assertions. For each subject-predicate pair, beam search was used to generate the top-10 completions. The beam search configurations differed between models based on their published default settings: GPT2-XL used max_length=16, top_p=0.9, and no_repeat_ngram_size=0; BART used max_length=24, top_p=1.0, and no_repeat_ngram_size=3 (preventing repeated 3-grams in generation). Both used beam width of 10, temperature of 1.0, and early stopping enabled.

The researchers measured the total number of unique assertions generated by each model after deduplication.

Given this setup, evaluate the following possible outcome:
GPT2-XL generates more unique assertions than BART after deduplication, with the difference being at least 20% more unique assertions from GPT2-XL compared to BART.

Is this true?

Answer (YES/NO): NO